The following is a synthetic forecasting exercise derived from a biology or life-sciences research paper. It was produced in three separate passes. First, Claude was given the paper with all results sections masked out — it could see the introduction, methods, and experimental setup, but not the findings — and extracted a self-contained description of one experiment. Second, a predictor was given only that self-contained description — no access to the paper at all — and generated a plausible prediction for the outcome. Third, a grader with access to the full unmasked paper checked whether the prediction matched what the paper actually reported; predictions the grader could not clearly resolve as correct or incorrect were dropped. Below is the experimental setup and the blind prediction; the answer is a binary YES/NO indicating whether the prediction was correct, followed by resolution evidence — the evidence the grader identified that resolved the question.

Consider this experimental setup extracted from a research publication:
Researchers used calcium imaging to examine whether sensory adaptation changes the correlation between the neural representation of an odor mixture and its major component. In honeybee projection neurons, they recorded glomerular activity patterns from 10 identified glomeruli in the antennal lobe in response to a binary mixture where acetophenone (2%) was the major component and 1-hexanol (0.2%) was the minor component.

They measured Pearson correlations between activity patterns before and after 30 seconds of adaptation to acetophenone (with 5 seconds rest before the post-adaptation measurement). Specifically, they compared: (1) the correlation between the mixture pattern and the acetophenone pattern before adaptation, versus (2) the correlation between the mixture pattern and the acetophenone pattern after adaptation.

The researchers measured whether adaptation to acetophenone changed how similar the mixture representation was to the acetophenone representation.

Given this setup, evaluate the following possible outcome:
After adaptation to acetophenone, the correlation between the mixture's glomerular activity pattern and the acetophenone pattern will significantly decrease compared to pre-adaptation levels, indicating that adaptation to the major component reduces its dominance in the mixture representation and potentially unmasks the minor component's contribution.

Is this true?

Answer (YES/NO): YES